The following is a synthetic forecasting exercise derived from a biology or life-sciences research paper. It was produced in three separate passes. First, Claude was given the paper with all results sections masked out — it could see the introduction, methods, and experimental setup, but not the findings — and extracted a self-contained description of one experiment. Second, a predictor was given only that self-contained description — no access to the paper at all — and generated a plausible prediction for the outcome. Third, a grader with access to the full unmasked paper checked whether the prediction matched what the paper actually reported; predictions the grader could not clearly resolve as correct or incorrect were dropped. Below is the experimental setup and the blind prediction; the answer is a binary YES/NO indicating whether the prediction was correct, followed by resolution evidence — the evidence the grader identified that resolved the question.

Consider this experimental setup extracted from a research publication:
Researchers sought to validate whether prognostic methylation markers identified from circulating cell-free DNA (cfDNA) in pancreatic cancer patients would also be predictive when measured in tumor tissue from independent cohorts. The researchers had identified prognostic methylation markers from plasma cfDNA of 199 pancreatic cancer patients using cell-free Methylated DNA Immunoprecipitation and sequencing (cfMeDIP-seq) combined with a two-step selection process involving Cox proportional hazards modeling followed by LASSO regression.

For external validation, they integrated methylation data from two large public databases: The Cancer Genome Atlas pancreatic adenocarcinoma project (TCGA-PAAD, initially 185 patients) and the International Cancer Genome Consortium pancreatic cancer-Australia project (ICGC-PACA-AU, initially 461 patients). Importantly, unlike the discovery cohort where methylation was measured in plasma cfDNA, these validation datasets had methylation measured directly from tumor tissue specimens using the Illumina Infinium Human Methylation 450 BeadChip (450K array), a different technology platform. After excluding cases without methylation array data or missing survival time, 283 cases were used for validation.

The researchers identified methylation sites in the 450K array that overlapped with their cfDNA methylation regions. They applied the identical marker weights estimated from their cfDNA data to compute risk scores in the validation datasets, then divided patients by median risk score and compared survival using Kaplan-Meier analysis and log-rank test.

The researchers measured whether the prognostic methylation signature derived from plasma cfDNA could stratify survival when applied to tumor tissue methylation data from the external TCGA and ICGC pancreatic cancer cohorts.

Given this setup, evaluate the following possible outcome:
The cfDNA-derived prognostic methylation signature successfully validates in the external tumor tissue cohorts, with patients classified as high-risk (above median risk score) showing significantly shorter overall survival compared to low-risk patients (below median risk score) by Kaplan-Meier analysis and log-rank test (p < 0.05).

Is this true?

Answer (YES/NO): YES